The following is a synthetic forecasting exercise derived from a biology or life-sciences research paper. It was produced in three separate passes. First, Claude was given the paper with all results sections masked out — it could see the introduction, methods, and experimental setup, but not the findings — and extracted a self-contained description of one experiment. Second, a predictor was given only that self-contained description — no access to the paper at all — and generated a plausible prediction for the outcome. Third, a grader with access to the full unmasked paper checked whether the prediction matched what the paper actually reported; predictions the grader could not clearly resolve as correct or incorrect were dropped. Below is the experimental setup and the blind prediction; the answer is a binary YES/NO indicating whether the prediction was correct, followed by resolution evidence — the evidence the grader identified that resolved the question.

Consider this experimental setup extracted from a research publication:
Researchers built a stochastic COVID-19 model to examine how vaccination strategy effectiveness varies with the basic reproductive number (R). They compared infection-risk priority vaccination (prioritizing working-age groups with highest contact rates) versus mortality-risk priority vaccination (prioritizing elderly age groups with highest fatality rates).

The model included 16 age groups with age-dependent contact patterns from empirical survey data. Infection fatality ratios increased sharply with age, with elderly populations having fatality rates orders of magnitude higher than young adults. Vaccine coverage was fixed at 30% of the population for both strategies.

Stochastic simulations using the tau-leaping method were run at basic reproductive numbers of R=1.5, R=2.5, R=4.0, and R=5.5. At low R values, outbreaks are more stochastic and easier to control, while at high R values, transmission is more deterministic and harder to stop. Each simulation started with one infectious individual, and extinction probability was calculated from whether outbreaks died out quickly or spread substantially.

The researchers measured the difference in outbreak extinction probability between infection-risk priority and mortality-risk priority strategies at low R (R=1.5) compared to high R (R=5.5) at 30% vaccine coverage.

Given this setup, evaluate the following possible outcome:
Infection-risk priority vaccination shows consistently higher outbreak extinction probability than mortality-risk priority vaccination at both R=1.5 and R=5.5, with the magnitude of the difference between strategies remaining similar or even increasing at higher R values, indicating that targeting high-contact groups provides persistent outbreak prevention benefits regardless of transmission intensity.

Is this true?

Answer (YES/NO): NO